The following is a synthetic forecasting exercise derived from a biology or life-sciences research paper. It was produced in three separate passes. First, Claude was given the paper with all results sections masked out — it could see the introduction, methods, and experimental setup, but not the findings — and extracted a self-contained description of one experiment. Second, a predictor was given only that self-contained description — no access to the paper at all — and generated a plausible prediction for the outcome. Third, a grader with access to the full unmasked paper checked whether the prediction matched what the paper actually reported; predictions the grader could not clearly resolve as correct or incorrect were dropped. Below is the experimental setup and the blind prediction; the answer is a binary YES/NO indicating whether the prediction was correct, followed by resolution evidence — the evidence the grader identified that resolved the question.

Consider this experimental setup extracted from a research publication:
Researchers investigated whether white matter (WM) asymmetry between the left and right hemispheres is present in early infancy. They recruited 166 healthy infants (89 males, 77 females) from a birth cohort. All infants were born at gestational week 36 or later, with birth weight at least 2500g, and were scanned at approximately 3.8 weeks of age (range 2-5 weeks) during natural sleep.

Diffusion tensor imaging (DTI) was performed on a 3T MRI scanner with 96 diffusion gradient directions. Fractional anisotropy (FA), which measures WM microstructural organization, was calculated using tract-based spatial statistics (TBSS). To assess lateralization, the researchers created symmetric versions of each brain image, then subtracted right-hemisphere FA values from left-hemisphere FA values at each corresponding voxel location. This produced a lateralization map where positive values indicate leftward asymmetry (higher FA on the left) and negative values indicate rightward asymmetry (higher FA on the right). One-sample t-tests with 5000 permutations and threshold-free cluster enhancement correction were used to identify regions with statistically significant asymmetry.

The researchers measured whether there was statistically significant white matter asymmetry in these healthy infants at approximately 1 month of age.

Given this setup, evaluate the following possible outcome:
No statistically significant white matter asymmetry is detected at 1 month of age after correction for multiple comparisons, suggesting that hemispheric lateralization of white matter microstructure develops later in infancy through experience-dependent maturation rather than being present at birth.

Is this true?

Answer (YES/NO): NO